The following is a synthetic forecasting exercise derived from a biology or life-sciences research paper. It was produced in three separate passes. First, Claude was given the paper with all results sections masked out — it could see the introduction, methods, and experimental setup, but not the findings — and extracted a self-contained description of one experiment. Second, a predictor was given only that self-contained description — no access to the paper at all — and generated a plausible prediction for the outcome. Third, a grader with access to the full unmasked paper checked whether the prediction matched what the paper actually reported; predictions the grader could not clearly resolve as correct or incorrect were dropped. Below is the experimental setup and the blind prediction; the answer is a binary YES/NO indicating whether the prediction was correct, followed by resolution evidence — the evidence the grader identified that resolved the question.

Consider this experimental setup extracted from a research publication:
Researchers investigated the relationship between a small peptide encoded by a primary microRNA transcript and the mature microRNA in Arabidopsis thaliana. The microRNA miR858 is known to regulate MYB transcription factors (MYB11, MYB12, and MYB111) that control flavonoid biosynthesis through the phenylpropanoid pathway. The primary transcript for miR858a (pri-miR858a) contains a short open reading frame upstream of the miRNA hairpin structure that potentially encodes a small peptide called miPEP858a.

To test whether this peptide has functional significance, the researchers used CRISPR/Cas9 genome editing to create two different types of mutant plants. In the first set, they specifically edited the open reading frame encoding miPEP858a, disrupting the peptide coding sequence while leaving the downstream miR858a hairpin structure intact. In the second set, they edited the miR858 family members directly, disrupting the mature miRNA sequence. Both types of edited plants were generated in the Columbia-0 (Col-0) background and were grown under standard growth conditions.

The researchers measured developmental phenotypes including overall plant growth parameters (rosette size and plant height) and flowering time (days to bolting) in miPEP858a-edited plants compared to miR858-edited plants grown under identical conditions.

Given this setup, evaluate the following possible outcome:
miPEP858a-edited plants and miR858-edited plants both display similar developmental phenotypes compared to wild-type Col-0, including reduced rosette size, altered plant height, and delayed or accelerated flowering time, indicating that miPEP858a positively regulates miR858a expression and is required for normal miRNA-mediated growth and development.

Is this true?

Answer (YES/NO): YES